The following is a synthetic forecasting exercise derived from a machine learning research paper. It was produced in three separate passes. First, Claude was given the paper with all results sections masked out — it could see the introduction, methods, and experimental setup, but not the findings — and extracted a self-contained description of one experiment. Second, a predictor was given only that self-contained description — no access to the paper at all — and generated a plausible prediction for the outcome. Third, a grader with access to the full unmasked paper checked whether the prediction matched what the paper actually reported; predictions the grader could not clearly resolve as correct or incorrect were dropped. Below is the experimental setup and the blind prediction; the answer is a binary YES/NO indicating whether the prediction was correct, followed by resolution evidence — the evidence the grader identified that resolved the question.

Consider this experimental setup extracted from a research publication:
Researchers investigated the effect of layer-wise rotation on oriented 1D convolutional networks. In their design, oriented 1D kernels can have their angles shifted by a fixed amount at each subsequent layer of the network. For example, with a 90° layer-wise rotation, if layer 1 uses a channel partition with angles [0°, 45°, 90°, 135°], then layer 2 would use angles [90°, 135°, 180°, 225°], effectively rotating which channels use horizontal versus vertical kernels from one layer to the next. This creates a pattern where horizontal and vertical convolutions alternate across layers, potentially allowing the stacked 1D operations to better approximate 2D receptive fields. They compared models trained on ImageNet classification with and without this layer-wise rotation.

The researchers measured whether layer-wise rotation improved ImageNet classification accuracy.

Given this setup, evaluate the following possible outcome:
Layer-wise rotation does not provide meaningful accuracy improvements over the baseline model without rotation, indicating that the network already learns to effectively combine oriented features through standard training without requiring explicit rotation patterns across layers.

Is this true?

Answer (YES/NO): NO